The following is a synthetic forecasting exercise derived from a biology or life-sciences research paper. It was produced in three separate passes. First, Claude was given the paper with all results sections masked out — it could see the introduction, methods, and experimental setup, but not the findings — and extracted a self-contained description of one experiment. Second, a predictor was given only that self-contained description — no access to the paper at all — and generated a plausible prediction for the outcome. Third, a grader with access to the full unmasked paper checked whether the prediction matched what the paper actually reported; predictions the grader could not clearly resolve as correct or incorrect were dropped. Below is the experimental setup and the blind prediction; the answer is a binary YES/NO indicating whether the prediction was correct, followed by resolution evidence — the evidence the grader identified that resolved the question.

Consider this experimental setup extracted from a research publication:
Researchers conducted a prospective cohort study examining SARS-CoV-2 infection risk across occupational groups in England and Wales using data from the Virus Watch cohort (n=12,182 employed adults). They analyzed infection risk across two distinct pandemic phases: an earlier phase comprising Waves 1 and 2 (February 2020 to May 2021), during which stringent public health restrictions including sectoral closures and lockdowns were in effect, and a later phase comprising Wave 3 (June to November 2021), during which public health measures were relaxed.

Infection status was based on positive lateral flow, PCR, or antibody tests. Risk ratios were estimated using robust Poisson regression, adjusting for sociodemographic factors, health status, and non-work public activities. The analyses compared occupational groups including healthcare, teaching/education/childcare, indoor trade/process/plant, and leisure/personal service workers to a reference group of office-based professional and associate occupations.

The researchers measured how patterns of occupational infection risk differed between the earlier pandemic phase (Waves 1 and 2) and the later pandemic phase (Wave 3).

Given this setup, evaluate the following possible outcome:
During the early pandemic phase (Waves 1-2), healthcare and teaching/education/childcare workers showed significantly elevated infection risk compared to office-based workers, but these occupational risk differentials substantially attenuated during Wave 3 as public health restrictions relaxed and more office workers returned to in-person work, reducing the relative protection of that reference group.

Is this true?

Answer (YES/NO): NO